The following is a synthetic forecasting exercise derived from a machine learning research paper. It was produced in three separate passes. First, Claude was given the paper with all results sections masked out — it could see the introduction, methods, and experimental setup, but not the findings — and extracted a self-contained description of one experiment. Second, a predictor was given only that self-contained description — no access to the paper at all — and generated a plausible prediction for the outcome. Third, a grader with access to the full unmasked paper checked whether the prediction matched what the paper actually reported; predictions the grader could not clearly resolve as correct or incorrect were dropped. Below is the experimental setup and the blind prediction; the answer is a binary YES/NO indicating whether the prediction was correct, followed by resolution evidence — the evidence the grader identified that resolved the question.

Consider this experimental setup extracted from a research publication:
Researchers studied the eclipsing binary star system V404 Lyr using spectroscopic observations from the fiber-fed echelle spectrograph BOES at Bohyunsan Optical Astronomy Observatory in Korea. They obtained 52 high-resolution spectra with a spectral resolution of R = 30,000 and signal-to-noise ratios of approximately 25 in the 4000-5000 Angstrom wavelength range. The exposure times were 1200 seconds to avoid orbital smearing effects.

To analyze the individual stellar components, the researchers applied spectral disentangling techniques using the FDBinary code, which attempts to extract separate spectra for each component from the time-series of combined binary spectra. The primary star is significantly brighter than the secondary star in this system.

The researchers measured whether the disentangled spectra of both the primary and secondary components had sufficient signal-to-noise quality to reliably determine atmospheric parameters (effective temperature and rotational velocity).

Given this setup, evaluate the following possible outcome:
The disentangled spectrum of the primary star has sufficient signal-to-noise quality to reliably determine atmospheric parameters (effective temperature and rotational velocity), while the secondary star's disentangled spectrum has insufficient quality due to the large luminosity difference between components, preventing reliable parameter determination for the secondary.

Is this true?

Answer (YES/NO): YES